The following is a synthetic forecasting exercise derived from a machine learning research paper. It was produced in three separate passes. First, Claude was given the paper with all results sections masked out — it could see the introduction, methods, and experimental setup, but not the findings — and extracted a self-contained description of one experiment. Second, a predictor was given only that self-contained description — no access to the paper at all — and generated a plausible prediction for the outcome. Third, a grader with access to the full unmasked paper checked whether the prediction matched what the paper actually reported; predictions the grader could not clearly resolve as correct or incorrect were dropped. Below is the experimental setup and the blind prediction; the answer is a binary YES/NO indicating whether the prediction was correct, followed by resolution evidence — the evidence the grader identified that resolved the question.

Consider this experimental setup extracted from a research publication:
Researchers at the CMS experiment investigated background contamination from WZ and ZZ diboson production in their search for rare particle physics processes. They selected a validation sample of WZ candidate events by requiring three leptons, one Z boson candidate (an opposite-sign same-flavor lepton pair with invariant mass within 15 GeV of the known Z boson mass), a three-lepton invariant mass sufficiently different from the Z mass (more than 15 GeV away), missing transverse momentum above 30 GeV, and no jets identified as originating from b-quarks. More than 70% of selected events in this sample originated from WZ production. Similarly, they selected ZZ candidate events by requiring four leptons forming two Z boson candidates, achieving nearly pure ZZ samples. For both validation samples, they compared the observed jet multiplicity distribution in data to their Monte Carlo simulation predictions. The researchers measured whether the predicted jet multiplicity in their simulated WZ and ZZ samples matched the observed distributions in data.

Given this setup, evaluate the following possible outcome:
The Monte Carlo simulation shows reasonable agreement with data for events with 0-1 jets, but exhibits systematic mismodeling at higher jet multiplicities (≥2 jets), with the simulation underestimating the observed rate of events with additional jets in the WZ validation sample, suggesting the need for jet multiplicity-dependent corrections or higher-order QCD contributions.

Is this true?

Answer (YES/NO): YES